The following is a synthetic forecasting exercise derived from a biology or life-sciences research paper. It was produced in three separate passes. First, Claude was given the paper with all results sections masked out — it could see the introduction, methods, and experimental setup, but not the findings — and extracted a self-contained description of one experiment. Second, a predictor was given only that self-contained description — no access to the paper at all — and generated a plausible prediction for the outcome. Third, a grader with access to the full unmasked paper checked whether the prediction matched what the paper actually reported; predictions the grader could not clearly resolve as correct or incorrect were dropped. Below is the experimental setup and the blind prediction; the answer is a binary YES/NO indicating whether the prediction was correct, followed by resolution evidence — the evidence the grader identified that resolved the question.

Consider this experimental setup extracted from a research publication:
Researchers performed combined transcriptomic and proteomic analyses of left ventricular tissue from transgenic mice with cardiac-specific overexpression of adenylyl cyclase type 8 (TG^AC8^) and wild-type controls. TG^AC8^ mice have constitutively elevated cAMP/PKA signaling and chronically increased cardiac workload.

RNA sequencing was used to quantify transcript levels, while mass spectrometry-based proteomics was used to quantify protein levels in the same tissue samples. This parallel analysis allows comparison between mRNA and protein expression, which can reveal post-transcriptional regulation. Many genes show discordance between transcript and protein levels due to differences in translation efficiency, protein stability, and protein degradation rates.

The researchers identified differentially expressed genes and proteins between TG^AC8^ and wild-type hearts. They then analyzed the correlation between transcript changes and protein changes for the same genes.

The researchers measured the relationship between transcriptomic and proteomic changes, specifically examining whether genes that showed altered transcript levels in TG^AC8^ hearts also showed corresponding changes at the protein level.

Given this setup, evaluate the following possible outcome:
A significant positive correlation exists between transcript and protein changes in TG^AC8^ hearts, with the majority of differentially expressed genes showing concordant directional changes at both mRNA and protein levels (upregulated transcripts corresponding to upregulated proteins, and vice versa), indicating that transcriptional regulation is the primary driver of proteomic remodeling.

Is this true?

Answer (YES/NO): YES